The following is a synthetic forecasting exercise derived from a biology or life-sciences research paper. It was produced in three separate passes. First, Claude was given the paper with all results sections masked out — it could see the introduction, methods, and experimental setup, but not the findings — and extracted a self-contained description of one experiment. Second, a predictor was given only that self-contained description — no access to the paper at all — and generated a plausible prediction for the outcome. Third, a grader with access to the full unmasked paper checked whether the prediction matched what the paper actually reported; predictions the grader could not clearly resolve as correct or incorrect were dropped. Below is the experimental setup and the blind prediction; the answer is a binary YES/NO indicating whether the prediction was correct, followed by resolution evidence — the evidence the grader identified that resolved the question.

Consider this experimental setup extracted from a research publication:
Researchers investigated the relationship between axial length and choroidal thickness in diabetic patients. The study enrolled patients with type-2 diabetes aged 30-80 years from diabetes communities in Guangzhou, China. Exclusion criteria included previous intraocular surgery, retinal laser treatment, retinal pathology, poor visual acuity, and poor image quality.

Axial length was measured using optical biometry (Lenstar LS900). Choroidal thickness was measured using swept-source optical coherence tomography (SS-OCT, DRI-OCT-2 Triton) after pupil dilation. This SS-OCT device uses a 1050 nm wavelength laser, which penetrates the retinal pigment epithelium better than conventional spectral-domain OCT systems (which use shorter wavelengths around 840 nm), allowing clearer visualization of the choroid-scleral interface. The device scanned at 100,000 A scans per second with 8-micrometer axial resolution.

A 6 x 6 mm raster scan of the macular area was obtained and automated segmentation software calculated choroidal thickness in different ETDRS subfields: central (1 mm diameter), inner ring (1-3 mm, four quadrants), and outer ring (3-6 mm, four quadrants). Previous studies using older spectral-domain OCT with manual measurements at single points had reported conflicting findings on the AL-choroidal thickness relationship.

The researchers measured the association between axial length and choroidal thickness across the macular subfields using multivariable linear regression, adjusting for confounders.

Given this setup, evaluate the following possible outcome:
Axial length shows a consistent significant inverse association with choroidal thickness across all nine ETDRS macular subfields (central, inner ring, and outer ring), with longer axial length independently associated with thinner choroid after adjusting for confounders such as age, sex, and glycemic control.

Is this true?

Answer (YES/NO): YES